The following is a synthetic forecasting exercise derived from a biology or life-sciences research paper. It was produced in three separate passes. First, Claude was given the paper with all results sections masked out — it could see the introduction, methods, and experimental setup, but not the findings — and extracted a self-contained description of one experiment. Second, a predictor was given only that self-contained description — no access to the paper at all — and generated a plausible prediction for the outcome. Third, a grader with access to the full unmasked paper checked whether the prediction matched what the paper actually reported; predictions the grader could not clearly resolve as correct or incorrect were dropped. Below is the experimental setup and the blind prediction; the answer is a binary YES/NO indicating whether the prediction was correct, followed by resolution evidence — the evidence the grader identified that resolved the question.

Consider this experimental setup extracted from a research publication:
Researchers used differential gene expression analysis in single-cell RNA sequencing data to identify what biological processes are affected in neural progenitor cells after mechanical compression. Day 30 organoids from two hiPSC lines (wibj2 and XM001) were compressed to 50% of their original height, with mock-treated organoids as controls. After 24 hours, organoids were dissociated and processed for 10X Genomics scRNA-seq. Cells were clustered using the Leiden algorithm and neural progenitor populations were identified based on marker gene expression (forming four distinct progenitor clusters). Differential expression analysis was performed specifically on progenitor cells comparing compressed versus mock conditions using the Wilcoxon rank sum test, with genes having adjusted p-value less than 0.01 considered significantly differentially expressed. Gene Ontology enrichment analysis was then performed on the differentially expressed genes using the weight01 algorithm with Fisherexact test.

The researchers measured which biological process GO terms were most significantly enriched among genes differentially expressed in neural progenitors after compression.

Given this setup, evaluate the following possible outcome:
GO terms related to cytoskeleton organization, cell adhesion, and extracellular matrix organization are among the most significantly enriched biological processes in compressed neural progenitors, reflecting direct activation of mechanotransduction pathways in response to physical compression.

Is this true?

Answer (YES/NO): NO